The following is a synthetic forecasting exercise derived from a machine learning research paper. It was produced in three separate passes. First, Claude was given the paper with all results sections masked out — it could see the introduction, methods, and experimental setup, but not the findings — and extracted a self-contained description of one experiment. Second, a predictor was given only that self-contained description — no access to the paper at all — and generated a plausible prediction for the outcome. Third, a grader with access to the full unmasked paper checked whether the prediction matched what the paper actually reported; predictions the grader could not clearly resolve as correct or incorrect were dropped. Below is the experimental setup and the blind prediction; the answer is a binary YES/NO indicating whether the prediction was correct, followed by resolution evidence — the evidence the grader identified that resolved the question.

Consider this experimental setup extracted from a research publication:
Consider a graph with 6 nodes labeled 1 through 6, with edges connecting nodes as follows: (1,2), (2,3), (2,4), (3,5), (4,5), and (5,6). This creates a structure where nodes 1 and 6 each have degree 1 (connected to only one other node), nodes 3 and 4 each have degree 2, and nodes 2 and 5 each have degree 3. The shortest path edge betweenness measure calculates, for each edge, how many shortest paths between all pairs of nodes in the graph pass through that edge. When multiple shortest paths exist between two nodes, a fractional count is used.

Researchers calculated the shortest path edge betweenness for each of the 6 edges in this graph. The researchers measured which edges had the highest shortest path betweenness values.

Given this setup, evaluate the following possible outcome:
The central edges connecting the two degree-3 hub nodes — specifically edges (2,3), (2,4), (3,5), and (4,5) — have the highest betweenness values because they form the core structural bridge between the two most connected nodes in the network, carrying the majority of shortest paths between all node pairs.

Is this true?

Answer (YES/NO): NO